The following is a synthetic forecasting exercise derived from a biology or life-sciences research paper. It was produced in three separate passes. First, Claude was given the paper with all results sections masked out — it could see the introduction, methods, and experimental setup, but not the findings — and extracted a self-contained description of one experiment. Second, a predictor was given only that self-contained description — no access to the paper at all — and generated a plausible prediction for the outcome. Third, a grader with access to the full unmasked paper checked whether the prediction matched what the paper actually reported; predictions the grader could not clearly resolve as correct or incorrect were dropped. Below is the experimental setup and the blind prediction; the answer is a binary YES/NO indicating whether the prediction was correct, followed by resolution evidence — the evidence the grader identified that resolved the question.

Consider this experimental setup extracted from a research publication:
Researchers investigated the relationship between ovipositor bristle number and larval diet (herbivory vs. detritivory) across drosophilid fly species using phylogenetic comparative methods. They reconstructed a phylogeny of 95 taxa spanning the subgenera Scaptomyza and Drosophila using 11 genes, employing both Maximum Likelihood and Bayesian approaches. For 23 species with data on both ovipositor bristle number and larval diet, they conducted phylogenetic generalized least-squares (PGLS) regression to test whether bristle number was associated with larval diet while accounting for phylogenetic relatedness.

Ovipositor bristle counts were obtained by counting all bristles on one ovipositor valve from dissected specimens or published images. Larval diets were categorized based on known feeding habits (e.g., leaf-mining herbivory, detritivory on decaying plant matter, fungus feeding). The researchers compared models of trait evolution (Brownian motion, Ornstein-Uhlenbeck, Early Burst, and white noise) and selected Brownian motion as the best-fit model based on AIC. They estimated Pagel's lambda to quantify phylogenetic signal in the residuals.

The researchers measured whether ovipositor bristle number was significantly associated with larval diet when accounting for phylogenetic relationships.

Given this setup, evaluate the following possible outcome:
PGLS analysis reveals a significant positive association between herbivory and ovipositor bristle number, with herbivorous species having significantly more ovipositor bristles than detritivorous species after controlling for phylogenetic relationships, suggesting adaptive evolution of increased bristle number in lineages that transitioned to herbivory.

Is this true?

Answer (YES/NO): YES